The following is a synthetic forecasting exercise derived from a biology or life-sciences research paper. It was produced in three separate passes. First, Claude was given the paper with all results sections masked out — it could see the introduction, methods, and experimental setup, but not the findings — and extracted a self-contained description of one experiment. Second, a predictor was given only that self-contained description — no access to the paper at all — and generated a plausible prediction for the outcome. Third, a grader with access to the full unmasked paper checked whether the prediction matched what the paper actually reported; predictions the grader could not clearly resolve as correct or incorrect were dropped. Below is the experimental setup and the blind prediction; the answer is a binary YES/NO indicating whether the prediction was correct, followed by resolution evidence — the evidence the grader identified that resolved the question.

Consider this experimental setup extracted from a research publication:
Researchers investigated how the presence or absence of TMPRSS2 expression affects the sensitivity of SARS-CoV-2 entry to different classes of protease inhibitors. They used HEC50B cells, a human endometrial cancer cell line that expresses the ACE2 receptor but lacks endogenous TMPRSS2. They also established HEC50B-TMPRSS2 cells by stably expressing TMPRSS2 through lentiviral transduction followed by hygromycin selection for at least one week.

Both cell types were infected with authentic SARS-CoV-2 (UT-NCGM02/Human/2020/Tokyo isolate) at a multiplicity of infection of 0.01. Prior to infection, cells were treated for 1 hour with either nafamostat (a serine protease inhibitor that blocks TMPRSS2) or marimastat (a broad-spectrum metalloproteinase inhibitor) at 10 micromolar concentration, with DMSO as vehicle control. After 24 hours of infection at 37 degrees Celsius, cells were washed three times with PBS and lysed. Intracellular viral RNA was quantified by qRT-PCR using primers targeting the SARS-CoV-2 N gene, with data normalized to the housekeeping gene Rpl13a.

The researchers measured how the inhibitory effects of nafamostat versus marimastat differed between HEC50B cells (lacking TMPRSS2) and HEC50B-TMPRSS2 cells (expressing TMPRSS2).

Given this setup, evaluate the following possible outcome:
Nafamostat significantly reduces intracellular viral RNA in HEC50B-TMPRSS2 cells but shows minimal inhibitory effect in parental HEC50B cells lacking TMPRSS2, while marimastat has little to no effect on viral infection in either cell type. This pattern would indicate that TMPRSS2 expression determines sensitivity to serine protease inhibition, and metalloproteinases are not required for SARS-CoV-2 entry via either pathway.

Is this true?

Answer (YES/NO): NO